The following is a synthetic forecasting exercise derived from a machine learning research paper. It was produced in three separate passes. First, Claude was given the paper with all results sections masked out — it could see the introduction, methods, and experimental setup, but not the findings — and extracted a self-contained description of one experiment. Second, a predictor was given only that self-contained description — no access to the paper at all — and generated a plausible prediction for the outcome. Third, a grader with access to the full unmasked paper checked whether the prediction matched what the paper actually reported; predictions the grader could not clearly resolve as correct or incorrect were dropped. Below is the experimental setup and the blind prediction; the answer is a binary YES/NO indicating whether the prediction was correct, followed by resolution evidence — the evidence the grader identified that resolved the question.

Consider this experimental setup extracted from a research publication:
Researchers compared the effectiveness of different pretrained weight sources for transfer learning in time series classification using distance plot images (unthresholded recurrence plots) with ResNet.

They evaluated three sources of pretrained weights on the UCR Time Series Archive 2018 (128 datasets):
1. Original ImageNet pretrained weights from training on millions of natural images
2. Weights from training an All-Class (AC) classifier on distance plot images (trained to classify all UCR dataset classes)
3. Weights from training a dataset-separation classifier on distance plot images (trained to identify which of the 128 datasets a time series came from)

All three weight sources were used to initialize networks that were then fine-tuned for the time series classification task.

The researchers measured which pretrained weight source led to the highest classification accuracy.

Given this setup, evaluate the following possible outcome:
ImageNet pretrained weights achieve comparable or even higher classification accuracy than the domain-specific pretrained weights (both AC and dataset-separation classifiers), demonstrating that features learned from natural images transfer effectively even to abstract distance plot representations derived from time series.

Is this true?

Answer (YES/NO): YES